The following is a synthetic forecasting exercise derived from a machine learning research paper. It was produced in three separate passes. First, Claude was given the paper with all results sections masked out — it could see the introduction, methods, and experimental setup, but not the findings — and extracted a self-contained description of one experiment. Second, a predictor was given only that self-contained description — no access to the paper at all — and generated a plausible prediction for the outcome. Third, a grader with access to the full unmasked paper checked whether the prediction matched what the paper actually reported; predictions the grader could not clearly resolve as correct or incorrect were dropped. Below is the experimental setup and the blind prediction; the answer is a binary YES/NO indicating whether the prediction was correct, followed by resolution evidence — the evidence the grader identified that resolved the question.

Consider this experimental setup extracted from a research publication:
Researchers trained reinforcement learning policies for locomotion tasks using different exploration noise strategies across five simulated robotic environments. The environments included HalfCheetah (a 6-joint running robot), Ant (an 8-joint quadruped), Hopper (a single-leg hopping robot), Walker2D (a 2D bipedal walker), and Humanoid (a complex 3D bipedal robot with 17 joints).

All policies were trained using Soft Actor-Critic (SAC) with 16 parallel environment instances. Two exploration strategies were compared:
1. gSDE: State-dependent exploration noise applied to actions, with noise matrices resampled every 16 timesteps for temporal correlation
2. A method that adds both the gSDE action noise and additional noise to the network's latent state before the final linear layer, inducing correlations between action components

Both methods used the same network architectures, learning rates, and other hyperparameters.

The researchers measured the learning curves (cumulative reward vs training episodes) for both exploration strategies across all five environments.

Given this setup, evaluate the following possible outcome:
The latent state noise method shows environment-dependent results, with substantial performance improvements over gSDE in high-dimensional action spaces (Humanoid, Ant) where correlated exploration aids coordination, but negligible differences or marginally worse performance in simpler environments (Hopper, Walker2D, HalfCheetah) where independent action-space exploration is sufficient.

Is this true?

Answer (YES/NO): NO